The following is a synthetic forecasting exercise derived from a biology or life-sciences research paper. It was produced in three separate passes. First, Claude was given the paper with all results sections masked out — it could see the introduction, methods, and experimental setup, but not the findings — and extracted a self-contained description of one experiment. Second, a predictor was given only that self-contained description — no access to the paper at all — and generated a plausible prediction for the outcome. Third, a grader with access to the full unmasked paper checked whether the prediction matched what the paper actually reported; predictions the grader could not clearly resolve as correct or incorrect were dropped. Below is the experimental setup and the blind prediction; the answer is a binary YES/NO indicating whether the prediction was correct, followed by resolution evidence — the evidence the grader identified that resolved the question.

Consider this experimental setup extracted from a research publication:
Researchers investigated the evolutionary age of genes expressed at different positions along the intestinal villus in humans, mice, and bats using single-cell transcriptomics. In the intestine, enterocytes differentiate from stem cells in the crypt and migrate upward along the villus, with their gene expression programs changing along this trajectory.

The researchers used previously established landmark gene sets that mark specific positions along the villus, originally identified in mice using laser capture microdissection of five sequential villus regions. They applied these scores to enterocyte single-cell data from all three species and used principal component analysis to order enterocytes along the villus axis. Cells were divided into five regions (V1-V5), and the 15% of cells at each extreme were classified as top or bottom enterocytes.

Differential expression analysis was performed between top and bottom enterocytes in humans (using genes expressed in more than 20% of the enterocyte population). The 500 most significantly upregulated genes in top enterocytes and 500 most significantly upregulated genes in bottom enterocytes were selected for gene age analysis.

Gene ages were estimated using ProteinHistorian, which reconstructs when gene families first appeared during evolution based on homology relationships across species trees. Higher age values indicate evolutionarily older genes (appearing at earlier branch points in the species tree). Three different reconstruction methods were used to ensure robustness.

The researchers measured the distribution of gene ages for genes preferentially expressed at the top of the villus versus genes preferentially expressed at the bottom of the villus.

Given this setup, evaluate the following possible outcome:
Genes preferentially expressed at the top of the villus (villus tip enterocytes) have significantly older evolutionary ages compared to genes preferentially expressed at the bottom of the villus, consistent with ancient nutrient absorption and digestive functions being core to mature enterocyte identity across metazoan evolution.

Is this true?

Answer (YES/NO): NO